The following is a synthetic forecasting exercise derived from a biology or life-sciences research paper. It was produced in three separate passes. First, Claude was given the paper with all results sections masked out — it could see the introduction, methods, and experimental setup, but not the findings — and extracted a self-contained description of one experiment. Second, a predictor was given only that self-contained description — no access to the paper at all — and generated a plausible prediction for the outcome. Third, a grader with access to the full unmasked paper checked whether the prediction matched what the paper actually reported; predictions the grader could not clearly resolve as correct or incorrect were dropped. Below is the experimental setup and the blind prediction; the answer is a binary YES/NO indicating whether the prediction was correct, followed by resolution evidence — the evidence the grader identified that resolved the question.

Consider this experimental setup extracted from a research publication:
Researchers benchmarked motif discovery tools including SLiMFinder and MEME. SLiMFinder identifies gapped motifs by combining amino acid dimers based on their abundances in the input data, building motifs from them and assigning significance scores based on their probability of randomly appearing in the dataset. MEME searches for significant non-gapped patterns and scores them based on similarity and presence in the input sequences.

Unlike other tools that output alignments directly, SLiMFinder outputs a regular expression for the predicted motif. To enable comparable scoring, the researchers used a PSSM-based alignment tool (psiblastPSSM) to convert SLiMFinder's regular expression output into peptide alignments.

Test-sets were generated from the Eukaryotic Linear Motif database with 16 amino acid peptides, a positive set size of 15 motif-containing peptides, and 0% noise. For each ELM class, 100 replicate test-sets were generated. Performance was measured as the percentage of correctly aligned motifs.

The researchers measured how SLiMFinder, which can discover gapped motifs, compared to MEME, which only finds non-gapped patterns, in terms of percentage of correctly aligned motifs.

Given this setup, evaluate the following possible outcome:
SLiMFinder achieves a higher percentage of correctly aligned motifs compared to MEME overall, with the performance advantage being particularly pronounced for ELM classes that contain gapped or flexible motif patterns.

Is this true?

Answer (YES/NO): NO